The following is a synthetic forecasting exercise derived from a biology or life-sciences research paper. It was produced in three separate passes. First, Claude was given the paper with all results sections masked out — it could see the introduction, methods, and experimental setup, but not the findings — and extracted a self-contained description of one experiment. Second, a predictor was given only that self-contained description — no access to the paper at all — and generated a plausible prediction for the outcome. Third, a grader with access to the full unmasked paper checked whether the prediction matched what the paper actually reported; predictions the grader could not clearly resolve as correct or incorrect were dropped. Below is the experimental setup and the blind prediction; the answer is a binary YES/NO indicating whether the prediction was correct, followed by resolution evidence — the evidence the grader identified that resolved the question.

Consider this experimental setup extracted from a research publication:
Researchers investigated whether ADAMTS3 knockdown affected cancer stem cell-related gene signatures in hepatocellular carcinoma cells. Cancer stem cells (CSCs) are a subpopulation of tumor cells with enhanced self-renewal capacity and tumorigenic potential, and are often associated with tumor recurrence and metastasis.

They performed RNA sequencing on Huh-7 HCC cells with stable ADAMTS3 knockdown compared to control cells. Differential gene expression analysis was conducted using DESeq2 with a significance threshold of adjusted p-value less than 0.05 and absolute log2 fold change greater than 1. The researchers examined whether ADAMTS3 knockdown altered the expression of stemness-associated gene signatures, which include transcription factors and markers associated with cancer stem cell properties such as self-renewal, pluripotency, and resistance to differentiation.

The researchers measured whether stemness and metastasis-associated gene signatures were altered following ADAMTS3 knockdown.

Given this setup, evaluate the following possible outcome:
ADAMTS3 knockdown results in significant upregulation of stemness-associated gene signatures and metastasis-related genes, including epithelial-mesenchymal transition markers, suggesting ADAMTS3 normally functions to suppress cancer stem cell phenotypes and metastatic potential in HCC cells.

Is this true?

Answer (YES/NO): NO